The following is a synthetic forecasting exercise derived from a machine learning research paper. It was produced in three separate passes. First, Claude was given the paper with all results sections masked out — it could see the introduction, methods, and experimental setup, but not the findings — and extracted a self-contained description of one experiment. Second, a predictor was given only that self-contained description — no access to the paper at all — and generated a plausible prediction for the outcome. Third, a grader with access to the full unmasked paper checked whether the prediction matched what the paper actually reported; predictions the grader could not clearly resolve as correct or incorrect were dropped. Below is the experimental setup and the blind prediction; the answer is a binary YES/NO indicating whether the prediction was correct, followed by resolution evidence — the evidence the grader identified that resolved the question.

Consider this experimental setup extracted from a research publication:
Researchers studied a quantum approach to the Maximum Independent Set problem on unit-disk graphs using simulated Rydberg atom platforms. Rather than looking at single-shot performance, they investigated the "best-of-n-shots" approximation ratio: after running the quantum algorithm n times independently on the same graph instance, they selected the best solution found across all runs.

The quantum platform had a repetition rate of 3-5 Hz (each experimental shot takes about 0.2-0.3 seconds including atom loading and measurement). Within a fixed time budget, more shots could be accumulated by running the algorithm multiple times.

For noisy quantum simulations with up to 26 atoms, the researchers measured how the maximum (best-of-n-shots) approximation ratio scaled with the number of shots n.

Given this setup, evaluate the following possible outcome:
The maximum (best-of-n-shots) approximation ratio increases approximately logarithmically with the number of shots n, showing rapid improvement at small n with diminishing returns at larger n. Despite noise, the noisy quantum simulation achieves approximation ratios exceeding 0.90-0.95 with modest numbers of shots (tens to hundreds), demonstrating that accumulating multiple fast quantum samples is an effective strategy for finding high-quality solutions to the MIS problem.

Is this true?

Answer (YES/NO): NO